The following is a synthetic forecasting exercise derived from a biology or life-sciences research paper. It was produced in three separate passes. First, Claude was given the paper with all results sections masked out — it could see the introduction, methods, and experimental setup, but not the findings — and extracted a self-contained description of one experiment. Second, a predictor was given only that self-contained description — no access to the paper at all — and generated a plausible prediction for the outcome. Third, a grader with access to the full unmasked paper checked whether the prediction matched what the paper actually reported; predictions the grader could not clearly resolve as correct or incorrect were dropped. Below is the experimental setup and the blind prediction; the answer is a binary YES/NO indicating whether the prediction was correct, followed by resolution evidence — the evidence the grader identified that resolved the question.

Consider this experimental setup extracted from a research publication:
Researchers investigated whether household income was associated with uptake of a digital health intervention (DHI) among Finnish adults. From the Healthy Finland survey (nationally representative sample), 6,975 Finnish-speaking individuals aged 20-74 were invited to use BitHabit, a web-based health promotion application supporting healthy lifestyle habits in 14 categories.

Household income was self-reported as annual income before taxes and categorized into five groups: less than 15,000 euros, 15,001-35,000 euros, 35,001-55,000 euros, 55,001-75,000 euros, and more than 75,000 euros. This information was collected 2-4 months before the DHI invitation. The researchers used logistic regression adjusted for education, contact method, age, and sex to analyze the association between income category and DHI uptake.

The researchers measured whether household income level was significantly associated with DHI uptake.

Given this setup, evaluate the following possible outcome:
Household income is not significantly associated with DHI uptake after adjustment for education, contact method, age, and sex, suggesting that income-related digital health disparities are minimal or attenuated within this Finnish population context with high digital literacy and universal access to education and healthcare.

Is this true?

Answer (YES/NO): NO